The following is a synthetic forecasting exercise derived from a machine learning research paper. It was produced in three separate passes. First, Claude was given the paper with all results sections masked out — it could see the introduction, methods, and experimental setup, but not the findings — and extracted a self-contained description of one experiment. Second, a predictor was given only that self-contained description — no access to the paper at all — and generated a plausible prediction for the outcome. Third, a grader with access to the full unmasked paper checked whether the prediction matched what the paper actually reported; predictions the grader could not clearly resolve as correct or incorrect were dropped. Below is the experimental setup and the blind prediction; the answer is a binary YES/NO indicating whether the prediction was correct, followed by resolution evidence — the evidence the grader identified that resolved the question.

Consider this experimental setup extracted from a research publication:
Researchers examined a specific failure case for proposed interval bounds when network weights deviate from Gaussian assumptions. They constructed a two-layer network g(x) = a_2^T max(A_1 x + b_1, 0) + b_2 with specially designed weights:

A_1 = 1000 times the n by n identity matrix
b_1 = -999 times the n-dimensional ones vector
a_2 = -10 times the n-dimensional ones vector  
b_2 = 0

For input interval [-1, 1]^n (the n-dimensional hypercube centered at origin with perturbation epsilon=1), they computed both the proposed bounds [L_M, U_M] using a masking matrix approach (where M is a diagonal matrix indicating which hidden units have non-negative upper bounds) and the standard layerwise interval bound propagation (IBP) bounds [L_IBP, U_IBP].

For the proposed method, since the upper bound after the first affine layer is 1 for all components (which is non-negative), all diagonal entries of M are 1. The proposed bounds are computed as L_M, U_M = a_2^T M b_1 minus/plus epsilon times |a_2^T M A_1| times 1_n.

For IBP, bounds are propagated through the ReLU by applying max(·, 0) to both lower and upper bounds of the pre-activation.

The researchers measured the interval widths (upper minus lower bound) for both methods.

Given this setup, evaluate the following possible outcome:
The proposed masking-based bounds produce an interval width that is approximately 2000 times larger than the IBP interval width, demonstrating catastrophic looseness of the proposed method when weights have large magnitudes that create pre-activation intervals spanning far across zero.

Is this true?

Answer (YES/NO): YES